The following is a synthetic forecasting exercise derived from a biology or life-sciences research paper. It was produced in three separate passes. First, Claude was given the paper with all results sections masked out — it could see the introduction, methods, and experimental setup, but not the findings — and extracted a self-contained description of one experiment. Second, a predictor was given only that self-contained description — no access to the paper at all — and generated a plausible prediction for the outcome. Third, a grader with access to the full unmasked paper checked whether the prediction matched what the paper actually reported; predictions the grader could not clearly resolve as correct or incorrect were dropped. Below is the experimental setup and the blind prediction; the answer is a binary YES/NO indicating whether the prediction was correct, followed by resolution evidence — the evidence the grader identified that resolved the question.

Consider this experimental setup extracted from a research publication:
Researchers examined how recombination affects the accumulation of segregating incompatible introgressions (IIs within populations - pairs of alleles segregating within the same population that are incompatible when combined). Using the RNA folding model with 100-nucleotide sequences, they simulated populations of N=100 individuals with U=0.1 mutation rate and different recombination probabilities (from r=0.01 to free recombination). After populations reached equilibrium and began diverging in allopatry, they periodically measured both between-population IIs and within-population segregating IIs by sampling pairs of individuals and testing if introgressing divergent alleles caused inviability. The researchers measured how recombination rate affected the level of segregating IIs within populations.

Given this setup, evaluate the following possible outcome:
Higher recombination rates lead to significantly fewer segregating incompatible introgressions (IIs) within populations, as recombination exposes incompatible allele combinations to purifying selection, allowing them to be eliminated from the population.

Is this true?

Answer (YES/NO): YES